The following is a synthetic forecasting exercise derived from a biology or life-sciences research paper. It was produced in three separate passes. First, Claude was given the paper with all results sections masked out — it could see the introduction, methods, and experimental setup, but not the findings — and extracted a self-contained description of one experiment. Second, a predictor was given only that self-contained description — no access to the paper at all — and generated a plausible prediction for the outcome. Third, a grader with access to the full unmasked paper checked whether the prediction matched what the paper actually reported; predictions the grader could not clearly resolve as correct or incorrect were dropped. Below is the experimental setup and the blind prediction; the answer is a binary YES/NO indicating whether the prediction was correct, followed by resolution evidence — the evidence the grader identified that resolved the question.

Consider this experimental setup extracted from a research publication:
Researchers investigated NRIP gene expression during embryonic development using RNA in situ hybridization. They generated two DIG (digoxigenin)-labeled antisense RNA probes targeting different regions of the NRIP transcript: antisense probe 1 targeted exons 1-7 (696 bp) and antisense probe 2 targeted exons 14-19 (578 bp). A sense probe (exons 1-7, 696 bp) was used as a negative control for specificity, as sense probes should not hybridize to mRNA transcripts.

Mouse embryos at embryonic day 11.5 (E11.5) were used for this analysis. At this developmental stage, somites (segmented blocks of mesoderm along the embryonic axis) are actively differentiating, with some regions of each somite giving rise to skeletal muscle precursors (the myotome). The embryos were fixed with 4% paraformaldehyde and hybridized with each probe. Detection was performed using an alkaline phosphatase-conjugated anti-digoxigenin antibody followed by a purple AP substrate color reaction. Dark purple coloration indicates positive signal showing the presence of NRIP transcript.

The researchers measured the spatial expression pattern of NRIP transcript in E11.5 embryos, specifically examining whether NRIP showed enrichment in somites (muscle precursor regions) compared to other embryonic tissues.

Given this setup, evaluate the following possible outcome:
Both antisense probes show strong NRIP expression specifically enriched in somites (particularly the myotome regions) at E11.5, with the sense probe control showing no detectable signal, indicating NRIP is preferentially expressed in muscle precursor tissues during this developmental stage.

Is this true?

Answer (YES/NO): NO